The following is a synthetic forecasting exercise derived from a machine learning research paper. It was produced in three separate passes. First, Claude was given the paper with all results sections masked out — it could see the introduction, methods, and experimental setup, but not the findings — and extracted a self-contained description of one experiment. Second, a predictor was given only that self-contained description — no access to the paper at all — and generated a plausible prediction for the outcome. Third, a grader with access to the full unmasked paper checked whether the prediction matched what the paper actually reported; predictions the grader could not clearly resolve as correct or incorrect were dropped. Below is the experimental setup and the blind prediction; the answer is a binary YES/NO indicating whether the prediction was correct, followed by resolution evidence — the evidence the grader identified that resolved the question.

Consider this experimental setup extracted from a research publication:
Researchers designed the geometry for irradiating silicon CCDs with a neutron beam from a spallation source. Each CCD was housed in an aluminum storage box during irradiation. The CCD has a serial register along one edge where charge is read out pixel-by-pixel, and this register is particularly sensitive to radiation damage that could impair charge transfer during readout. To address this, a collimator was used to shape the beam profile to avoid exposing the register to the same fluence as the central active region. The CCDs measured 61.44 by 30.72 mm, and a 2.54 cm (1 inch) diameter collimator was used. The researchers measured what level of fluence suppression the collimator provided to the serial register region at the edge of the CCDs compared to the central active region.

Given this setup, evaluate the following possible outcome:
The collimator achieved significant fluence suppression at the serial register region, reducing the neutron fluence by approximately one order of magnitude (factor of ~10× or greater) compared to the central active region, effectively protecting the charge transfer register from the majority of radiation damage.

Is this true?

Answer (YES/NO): YES